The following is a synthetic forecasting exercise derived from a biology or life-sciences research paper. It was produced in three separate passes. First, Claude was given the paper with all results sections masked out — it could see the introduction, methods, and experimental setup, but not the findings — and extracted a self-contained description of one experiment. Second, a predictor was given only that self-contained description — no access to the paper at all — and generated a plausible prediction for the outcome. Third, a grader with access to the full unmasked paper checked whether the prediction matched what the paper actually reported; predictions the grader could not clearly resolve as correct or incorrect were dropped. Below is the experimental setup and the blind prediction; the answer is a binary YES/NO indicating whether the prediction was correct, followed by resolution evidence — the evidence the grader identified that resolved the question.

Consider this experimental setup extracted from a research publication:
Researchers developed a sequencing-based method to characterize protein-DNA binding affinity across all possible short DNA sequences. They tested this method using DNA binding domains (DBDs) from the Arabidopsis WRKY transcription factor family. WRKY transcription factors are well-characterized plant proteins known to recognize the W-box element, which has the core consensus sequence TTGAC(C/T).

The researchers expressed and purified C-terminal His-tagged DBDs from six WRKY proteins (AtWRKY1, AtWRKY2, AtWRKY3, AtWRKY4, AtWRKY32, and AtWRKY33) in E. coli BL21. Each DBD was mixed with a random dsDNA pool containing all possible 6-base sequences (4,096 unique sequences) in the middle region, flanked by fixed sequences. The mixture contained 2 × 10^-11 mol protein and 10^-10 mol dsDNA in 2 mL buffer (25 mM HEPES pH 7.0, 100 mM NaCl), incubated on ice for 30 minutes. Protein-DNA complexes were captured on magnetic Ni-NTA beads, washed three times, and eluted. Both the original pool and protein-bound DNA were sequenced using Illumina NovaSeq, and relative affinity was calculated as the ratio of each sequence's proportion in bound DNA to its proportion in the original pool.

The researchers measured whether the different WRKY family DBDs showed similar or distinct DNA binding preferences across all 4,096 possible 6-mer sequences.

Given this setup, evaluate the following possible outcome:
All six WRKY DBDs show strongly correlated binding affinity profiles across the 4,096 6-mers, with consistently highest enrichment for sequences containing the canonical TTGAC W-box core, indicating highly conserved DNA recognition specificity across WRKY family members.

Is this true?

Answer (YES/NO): NO